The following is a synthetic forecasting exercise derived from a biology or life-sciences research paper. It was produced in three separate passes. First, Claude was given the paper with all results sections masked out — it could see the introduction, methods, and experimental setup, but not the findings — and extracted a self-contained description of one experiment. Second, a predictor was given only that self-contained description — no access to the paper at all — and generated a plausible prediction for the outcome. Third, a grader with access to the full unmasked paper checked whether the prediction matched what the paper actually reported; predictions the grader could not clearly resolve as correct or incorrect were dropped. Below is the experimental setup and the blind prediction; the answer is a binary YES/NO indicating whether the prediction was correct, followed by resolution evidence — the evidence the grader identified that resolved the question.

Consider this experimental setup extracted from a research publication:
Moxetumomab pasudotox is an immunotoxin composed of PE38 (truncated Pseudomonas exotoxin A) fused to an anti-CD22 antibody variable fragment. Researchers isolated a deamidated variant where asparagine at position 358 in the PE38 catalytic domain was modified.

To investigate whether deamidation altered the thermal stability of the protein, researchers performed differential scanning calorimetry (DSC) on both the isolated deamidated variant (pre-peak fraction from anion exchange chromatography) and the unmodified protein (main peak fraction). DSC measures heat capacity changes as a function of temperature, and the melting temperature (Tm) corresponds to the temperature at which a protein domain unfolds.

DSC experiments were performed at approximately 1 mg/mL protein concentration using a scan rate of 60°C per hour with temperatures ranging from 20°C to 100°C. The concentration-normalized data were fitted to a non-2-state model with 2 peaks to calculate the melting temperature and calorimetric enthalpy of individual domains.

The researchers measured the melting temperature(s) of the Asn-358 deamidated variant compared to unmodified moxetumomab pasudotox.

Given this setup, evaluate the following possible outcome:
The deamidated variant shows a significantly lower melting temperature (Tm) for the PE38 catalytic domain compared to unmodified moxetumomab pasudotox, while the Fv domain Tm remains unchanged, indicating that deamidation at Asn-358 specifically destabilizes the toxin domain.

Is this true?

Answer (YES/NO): NO